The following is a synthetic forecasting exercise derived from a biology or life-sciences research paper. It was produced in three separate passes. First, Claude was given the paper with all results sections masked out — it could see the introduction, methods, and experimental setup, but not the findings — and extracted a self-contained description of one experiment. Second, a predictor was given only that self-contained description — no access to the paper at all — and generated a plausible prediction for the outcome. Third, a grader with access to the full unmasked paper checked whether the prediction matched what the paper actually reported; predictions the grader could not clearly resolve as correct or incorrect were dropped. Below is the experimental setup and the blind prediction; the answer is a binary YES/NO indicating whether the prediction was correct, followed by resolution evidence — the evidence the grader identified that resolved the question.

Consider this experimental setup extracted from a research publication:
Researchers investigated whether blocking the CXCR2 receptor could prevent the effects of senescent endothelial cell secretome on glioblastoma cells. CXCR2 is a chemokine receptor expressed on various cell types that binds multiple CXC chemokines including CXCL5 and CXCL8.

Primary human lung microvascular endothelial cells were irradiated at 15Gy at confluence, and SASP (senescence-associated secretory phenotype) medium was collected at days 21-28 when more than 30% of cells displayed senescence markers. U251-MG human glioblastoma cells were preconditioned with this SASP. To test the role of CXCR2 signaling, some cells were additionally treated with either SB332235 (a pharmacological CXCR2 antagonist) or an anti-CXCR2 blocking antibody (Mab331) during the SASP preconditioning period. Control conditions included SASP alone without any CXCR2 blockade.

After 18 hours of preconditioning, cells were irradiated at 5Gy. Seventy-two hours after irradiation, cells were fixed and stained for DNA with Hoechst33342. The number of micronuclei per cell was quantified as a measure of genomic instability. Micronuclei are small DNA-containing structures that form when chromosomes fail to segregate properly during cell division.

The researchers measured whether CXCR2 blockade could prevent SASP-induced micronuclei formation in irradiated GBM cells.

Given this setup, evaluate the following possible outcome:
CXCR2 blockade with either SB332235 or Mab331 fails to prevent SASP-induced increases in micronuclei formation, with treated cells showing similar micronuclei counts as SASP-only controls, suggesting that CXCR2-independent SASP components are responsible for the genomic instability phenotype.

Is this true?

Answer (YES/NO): NO